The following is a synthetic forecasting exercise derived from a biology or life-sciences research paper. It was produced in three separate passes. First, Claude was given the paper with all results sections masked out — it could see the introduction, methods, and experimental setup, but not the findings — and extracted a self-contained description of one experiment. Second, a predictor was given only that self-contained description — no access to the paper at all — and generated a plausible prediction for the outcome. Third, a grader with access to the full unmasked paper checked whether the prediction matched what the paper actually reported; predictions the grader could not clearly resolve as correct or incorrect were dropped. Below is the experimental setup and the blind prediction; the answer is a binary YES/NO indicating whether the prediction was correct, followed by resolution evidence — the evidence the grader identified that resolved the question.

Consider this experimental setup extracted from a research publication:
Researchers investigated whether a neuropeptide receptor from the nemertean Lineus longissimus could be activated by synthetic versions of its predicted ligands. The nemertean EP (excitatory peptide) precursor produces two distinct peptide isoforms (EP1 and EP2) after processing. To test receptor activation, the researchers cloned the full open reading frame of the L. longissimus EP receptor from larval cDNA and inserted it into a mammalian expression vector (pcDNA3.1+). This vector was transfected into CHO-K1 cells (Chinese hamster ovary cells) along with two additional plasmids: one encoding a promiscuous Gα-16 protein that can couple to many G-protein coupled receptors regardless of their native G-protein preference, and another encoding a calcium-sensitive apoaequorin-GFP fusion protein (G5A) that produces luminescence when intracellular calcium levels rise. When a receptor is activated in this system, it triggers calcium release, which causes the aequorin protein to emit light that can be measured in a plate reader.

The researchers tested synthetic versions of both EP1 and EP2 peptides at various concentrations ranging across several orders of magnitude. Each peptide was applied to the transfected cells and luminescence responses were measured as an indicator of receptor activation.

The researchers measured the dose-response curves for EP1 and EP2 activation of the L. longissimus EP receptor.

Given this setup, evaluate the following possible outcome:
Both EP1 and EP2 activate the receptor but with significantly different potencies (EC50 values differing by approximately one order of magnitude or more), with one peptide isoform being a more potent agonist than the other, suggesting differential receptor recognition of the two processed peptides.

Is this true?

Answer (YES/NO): NO